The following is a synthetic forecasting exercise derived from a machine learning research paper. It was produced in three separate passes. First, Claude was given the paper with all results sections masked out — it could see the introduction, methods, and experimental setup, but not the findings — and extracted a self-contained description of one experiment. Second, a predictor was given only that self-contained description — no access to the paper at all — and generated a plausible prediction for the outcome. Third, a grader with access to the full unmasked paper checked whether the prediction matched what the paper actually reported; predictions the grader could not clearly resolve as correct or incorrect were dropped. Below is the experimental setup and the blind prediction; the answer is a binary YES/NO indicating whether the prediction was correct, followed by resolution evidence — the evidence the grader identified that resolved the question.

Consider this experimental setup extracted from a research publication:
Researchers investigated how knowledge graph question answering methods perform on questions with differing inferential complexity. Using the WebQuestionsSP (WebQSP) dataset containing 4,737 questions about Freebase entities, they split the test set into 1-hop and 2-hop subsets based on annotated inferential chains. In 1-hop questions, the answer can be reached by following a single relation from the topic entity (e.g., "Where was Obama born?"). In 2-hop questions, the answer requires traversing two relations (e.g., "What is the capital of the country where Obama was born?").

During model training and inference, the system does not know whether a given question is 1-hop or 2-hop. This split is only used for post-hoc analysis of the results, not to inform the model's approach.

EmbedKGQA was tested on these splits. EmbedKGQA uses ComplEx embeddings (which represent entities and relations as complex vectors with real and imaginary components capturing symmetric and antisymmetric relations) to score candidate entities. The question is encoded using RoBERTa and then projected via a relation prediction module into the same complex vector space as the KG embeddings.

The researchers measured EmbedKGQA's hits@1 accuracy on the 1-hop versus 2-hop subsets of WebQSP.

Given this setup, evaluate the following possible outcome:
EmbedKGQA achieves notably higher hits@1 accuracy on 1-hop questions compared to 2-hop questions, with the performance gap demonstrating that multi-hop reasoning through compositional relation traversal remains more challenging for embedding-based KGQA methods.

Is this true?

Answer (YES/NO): YES